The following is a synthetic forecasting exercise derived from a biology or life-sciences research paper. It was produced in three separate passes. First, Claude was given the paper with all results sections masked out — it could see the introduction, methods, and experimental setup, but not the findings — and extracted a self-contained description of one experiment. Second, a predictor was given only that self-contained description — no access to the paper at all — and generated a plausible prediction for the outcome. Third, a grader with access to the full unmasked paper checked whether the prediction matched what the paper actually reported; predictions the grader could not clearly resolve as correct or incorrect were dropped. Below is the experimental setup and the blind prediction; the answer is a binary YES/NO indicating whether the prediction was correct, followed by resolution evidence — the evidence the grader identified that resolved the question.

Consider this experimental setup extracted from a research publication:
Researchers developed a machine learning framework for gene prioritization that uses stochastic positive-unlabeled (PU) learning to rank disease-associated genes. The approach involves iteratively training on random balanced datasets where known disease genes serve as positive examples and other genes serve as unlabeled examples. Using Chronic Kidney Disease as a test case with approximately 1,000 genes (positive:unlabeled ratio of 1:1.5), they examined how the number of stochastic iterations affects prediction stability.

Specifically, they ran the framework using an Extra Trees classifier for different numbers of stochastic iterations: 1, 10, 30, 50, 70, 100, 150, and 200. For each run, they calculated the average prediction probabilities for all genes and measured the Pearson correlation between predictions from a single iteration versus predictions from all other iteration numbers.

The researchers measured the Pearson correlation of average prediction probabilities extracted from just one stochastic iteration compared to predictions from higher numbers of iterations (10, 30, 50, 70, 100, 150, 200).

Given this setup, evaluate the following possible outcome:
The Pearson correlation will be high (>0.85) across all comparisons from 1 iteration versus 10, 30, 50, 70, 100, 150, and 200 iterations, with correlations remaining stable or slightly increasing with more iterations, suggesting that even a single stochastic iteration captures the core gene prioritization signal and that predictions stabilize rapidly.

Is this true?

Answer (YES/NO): YES